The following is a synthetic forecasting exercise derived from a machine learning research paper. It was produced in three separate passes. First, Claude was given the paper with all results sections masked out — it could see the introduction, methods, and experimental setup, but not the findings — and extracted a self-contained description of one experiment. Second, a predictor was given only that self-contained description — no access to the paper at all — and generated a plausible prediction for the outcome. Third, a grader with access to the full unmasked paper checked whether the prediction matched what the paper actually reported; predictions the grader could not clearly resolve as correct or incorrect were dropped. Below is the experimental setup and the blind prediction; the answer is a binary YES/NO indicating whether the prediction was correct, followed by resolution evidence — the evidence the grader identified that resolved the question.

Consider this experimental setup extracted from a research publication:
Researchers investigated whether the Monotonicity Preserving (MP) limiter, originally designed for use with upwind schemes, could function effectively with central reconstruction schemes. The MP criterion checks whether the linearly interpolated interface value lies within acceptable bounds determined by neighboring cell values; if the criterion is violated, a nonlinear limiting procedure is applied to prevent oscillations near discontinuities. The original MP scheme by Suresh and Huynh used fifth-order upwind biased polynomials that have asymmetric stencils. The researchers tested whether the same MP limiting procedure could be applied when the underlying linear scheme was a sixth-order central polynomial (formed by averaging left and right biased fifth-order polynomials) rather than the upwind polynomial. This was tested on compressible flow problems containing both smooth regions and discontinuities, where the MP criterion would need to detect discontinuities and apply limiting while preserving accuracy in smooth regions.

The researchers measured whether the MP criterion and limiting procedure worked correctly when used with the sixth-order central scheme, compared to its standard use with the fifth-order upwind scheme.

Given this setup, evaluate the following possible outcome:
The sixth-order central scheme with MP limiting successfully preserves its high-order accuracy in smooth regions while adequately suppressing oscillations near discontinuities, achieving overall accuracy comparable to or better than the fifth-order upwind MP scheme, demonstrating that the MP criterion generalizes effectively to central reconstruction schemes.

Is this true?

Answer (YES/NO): YES